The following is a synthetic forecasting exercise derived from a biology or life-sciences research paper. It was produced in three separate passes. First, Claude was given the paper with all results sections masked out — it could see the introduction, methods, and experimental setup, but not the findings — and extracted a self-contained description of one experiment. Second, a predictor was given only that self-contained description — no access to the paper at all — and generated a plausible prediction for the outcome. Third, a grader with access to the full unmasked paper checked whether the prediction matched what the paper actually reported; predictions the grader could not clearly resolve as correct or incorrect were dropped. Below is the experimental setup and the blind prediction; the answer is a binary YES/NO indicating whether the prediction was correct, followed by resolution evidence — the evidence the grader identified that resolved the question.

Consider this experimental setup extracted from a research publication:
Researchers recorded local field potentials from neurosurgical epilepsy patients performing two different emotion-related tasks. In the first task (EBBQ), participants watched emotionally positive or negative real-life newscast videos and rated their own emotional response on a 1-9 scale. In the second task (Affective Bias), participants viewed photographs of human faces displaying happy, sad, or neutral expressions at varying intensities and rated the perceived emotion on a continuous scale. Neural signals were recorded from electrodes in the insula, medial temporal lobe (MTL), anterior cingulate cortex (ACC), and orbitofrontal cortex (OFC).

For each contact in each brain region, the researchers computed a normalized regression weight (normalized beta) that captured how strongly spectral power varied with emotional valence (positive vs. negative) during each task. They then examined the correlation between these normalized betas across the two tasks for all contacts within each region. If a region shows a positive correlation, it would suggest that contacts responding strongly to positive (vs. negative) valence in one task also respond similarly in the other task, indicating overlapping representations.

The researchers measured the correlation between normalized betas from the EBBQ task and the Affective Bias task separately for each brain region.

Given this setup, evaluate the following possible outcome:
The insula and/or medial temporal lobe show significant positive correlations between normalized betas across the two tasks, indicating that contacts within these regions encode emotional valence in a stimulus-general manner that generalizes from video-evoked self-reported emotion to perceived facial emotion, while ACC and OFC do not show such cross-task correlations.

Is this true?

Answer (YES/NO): NO